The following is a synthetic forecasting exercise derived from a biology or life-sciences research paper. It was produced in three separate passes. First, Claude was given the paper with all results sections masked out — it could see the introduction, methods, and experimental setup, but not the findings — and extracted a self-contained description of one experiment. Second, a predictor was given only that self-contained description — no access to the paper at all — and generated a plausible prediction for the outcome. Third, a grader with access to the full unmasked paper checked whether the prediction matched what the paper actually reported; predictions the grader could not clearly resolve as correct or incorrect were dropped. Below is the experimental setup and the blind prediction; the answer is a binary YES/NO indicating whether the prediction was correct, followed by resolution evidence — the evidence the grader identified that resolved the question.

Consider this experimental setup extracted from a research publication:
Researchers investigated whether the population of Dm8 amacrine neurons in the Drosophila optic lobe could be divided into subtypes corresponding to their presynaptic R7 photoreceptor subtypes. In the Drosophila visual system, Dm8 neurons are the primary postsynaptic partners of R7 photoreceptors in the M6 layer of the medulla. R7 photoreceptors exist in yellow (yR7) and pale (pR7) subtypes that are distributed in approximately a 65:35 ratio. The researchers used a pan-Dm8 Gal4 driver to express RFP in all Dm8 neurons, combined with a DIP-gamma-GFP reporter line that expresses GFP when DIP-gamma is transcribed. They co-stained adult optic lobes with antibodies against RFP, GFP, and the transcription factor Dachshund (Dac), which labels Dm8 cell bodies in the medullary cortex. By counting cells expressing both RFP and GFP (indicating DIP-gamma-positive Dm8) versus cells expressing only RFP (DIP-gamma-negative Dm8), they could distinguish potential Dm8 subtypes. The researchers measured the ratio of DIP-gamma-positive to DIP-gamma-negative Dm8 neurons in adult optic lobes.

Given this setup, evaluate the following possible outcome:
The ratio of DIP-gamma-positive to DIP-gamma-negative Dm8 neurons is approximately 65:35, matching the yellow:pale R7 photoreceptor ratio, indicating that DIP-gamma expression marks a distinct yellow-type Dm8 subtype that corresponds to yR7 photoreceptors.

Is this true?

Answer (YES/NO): YES